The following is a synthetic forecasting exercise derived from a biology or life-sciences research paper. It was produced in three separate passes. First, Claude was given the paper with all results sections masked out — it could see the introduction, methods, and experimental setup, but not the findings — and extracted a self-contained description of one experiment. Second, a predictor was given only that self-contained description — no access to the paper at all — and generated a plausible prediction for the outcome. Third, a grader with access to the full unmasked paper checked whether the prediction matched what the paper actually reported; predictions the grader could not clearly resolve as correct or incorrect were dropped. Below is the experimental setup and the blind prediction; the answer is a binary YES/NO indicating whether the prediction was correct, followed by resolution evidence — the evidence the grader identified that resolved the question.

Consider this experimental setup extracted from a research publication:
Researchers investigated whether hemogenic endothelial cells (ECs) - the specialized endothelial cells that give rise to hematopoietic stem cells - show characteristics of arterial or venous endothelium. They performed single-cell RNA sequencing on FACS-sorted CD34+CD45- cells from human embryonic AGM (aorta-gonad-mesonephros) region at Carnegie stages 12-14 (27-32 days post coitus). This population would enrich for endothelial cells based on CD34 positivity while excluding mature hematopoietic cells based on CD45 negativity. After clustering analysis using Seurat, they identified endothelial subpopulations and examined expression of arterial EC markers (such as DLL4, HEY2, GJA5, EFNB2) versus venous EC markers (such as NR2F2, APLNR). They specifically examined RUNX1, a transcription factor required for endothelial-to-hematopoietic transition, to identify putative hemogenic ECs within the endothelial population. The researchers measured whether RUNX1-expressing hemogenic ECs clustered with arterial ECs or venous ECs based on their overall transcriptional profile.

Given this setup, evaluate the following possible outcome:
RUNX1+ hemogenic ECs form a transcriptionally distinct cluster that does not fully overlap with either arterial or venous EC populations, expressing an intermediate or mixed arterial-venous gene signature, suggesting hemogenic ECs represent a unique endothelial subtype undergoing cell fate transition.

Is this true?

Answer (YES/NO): NO